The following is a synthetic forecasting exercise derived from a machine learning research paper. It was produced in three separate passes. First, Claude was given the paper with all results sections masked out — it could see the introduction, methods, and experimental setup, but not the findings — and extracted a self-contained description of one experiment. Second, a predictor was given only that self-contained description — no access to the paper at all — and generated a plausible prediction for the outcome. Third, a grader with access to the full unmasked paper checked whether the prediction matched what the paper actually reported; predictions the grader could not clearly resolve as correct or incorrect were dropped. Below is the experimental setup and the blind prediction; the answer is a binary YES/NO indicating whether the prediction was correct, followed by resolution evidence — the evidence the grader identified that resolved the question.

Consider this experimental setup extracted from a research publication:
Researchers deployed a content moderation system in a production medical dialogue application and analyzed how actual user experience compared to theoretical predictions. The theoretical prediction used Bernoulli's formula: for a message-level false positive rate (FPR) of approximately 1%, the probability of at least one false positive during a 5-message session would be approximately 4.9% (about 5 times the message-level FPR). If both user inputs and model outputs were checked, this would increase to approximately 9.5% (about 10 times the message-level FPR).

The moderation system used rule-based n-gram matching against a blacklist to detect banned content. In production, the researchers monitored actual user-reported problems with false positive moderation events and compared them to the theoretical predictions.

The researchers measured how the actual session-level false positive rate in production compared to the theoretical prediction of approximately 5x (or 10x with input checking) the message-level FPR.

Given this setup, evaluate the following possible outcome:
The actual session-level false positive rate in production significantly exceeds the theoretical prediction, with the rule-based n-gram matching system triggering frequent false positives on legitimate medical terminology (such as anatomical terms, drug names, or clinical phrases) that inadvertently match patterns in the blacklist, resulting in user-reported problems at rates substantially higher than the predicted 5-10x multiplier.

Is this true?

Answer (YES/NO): NO